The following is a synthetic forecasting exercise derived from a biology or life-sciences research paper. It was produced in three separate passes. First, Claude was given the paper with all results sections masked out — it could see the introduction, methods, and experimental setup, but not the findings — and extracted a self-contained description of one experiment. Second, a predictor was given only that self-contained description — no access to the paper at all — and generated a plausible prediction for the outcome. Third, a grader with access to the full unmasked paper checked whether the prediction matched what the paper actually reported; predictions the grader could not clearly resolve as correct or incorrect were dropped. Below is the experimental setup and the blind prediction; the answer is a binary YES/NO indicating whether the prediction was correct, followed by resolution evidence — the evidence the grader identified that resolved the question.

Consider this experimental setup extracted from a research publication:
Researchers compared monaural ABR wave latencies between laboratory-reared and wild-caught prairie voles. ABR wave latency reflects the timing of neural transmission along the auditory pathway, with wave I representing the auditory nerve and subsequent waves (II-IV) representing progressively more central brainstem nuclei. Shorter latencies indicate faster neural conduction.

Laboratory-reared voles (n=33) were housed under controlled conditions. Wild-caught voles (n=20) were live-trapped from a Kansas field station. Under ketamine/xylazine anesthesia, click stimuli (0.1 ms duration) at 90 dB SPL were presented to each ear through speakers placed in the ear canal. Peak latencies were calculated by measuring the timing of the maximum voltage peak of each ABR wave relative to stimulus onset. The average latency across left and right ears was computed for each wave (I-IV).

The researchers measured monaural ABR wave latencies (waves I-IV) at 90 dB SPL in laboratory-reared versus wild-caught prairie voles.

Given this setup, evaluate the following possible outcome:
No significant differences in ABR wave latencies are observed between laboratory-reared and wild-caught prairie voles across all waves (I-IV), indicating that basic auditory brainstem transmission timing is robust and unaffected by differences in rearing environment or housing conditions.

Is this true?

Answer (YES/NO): NO